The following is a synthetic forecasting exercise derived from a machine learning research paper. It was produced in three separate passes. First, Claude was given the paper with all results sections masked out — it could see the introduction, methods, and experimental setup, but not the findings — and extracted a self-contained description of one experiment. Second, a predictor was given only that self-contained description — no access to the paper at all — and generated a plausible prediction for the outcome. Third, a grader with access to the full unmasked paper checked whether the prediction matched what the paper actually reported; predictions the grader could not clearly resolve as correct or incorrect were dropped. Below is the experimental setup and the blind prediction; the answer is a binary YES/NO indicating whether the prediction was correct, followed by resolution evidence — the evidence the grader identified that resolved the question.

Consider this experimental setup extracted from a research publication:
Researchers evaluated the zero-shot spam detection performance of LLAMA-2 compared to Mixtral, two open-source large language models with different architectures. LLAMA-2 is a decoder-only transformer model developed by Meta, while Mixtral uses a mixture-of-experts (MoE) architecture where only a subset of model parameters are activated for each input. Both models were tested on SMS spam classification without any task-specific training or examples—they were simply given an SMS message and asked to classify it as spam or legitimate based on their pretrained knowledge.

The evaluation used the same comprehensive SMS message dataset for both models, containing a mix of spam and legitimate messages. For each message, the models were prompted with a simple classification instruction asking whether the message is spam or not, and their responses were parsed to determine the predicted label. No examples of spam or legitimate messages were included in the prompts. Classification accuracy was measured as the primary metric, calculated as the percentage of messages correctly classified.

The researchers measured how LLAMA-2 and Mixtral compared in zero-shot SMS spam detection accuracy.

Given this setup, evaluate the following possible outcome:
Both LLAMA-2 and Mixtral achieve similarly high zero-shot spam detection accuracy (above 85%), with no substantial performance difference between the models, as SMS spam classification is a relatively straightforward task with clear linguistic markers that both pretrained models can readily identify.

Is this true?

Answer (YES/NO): NO